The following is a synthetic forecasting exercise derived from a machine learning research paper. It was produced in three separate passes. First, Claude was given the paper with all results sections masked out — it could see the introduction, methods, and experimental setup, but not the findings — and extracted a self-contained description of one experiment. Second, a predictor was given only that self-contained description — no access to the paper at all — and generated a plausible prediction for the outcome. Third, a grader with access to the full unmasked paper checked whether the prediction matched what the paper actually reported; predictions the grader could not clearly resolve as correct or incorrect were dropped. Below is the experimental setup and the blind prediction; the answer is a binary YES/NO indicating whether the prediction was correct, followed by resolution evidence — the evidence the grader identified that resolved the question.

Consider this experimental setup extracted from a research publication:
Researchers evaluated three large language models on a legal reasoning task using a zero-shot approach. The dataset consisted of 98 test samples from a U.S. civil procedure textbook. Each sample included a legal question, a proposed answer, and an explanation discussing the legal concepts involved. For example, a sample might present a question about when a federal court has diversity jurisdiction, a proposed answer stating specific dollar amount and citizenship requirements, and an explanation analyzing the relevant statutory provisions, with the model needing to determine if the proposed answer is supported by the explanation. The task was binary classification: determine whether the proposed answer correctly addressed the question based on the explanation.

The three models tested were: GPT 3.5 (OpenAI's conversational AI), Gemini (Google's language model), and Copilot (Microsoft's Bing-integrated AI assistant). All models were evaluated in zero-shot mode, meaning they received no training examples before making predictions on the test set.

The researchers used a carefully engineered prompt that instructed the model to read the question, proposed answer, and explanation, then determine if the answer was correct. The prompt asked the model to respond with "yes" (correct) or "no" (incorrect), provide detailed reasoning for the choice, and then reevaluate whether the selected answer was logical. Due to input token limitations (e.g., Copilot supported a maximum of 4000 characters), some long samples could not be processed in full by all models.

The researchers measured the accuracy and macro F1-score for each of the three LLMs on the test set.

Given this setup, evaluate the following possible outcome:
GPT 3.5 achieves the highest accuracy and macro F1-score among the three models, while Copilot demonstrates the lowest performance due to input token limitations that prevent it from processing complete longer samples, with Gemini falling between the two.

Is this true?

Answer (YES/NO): NO